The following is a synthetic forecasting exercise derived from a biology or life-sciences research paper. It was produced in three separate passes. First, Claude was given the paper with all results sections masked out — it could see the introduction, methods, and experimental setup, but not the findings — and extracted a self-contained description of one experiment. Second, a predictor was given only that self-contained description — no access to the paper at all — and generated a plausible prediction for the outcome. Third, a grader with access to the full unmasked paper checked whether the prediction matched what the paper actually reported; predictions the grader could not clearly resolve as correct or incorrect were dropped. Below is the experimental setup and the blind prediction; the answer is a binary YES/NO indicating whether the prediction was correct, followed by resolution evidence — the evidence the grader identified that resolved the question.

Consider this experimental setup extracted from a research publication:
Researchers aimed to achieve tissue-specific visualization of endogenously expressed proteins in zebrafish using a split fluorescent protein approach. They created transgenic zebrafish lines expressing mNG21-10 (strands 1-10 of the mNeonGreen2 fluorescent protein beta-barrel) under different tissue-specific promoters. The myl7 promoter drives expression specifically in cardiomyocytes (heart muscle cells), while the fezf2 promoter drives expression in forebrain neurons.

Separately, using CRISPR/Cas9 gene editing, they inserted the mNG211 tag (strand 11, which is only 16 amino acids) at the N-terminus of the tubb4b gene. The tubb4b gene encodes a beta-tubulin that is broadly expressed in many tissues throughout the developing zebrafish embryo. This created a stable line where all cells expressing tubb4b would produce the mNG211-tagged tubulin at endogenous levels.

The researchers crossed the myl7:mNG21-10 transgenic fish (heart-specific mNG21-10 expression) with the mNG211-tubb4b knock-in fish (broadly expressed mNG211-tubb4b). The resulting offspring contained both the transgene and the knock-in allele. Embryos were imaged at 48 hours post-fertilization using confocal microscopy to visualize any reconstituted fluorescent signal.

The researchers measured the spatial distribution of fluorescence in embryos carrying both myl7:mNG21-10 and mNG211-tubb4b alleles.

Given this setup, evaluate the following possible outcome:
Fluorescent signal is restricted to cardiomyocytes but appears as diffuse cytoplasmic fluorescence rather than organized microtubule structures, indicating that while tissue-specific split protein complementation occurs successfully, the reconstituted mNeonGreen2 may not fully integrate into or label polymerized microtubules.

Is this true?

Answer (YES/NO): NO